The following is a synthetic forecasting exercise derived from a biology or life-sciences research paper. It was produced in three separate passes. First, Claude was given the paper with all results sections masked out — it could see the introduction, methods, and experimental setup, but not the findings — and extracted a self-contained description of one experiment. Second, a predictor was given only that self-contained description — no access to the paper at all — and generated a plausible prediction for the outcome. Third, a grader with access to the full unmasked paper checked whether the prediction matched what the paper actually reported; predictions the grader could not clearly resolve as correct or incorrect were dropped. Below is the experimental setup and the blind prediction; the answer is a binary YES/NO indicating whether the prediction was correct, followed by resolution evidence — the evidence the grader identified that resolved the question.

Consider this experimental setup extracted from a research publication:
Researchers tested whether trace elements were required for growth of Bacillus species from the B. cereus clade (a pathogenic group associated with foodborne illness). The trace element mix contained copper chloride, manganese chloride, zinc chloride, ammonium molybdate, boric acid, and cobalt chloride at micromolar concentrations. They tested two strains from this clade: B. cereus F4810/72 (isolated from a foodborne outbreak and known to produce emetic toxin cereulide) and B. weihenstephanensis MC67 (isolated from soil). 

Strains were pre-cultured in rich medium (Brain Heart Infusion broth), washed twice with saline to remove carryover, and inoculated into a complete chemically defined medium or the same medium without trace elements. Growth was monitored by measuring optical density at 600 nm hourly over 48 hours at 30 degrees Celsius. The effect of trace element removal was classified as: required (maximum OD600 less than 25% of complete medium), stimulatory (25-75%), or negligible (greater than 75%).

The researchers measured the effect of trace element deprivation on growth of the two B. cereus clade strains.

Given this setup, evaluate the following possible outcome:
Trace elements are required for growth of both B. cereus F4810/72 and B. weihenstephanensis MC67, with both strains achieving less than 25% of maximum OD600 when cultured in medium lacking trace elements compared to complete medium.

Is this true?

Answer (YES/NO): NO